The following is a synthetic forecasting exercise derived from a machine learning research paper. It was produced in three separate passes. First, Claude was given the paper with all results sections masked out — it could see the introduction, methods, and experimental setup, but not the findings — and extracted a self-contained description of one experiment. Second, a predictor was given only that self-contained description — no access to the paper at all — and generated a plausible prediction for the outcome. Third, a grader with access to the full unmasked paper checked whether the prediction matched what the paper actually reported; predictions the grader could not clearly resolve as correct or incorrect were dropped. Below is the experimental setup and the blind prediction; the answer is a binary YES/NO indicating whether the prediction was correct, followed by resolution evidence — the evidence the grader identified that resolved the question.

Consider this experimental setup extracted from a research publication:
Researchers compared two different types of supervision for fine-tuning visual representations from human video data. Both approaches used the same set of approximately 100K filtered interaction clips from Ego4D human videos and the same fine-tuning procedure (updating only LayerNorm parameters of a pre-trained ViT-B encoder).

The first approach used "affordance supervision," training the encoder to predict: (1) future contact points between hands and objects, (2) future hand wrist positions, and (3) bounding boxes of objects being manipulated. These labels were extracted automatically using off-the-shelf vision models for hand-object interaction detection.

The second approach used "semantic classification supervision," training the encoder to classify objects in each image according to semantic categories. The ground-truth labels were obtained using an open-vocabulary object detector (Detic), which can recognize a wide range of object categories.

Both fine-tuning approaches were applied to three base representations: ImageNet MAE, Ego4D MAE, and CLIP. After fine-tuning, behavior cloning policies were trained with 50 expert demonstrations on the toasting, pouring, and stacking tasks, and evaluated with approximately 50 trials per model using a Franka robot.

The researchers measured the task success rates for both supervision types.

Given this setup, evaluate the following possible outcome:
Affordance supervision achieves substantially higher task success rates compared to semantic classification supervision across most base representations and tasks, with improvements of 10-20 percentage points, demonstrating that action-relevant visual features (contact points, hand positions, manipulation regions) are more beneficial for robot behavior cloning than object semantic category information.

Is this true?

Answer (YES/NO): YES